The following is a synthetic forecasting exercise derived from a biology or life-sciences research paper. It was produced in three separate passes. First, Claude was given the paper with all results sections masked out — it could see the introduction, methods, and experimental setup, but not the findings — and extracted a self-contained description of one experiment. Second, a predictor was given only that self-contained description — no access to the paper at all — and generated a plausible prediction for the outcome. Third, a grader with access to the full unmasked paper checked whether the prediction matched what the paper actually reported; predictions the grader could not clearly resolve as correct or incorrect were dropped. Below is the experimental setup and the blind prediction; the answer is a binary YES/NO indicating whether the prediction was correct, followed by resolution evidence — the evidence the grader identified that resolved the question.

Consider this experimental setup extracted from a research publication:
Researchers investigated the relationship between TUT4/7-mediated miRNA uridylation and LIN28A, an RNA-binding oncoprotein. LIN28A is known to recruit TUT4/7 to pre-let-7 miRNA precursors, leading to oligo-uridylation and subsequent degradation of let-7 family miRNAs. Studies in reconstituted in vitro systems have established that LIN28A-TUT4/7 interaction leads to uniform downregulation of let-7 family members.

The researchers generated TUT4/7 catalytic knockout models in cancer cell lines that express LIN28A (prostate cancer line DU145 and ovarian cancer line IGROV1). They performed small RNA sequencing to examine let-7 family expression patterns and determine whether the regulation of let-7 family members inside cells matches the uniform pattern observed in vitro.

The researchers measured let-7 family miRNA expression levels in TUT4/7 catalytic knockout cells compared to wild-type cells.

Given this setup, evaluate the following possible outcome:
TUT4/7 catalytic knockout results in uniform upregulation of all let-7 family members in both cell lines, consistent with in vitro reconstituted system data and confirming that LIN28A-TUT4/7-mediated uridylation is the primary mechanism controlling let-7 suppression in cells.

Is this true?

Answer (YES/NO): NO